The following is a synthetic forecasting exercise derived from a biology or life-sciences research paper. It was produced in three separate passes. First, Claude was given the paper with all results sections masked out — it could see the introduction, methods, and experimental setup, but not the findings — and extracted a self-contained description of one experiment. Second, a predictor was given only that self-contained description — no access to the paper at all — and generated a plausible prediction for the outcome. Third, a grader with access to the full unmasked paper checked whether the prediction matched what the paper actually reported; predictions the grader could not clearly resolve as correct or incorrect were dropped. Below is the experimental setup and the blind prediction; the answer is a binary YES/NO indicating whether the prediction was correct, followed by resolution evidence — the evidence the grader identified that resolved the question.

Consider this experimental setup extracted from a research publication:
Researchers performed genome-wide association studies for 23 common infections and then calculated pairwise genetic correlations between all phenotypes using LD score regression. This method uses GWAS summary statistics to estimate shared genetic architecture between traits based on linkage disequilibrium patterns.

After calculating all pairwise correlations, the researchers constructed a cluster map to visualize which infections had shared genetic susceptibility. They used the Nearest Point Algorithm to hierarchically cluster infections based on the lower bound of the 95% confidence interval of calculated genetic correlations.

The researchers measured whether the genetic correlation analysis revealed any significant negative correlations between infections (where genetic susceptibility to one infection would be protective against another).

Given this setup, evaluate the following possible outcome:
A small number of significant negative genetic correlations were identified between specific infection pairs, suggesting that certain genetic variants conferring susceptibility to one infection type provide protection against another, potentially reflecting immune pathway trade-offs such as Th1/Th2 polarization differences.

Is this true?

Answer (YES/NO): NO